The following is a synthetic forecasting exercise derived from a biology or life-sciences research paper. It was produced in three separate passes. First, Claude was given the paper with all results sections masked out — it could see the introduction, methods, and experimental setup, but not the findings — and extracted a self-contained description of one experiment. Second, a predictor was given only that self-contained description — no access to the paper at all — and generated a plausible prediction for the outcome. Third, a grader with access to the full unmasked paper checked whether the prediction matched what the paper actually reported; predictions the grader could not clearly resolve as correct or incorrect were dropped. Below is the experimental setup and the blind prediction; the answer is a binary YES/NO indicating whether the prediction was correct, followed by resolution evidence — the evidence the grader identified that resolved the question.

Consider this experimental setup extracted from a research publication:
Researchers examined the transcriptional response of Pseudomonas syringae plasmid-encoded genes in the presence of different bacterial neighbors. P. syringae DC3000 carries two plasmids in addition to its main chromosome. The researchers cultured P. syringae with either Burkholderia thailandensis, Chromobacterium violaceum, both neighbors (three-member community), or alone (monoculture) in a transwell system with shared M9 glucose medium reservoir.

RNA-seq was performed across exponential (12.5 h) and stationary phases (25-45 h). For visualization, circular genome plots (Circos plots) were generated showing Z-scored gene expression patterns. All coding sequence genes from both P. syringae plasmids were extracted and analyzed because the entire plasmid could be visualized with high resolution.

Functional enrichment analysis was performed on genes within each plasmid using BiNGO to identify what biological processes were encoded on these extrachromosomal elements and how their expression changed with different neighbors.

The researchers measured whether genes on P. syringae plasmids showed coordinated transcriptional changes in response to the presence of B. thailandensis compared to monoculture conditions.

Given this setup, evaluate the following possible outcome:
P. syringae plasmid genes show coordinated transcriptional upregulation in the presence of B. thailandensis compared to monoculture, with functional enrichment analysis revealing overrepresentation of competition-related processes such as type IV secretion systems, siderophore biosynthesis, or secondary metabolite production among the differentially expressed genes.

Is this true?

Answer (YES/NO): NO